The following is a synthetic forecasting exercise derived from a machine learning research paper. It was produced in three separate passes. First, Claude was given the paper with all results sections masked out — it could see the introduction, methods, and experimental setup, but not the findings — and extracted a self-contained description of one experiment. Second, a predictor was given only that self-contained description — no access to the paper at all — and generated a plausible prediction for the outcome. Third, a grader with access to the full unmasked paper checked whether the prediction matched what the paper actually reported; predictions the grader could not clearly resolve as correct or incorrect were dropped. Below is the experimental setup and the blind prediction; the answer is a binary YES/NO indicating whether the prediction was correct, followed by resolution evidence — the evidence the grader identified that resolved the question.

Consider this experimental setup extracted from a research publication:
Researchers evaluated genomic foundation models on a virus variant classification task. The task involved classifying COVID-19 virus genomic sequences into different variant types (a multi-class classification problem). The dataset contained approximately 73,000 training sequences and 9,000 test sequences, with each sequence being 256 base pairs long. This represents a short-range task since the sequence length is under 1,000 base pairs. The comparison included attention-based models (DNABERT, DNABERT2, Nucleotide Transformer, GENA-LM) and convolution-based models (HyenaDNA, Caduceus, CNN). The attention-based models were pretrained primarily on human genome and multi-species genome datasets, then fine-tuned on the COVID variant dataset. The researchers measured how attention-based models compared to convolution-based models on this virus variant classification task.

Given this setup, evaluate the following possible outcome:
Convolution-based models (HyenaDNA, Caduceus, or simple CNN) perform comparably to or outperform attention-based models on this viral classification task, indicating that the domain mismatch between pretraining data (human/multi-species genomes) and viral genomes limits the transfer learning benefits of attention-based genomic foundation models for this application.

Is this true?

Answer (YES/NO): NO